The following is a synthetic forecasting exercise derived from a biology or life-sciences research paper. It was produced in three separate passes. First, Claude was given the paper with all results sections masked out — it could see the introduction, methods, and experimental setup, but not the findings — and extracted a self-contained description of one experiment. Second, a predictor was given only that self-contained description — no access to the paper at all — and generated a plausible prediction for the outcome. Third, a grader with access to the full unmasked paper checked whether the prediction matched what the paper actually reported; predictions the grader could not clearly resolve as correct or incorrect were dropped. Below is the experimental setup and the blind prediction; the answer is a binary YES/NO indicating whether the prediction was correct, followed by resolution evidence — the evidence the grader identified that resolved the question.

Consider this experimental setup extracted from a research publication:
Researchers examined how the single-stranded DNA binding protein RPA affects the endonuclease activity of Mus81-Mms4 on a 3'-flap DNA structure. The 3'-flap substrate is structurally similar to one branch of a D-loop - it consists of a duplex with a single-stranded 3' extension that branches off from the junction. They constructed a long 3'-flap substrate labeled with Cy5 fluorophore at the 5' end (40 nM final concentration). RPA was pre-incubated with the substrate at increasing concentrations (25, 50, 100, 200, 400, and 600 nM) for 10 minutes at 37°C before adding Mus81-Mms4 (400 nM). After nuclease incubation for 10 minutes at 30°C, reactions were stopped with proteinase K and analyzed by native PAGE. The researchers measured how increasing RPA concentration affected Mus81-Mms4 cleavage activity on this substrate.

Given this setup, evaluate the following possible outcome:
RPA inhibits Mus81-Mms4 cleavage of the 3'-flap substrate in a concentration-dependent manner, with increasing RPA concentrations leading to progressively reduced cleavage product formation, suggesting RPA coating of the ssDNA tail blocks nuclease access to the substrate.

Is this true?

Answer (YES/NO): YES